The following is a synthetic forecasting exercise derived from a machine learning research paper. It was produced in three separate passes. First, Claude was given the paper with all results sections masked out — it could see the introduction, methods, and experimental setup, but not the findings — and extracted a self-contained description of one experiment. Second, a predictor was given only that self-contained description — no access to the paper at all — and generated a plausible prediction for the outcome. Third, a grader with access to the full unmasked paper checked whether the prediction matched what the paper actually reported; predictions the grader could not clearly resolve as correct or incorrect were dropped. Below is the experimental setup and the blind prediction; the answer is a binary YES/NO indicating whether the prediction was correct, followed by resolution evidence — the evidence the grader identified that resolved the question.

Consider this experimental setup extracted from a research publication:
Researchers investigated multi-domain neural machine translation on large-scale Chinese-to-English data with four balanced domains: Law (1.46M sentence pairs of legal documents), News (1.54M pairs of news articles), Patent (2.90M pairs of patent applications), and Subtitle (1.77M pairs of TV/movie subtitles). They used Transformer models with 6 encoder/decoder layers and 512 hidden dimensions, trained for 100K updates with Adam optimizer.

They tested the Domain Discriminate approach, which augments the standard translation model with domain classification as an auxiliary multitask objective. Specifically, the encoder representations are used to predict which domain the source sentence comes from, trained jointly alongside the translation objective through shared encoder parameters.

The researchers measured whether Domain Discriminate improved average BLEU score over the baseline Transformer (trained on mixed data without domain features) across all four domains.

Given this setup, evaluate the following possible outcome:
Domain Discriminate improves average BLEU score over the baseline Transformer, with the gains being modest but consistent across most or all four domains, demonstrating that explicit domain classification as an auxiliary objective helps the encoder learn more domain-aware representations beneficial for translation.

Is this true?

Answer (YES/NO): NO